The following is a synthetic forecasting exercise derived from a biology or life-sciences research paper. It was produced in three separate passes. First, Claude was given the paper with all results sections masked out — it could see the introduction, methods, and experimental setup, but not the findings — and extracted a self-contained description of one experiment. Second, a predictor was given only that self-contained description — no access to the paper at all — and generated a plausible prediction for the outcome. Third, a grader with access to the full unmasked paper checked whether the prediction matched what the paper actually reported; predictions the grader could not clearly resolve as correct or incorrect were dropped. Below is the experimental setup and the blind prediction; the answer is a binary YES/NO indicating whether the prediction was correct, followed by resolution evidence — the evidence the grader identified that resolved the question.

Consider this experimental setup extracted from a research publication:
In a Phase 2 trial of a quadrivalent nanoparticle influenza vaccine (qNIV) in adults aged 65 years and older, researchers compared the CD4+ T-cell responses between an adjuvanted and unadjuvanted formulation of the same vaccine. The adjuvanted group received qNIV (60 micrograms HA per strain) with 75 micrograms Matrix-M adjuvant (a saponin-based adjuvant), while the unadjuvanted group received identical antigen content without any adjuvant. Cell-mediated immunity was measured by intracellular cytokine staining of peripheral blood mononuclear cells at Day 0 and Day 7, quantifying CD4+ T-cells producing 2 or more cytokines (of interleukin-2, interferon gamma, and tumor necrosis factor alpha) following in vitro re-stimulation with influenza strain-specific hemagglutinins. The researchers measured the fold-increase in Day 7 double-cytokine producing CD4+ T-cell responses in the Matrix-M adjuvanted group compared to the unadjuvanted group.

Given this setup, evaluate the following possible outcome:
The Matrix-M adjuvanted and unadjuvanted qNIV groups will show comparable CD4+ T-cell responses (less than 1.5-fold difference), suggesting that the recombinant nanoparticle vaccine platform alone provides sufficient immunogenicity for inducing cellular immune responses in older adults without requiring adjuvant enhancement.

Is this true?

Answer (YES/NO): NO